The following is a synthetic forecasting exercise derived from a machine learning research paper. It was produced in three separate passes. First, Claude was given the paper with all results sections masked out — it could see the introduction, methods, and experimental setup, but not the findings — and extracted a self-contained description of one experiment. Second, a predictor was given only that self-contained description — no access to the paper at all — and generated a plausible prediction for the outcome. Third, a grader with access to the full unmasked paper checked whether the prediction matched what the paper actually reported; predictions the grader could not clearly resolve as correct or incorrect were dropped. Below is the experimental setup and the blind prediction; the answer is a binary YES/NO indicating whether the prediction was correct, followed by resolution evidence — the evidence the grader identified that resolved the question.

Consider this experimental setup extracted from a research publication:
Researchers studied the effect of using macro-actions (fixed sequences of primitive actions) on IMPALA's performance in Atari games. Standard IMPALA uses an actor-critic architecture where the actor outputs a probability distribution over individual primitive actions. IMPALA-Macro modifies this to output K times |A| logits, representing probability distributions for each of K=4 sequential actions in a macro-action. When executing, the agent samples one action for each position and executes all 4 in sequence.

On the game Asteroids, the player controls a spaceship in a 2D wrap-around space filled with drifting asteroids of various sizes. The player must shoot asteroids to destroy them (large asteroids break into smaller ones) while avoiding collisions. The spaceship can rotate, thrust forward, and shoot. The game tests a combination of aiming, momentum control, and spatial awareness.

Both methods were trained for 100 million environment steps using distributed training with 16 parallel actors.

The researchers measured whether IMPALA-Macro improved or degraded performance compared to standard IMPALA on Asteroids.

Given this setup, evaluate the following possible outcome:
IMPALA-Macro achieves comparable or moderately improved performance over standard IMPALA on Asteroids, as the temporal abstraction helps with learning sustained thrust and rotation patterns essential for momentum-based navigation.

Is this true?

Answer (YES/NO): YES